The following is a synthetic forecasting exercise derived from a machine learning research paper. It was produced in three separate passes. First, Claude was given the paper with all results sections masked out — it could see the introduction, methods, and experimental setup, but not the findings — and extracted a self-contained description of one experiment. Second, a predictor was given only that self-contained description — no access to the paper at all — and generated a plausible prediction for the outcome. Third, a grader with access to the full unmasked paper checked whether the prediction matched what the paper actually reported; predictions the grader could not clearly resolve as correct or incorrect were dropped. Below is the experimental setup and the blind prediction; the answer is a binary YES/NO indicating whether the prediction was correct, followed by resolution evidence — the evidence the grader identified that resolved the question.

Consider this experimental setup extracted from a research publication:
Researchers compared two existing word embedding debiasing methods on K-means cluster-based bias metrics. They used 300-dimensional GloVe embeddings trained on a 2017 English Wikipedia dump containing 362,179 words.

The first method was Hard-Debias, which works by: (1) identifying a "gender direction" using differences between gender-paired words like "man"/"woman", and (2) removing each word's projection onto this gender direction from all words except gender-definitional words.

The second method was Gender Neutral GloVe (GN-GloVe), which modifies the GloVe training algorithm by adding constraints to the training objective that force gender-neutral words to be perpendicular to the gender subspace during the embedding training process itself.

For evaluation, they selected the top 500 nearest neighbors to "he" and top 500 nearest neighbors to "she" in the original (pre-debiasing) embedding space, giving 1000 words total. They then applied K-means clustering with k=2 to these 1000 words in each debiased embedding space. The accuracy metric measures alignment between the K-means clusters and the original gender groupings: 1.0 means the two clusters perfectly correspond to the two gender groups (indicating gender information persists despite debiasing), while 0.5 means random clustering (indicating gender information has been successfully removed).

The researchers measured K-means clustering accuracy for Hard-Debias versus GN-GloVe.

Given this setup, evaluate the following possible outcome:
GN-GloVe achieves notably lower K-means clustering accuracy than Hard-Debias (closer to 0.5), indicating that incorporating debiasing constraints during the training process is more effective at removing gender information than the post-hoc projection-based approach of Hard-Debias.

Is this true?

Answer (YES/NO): YES